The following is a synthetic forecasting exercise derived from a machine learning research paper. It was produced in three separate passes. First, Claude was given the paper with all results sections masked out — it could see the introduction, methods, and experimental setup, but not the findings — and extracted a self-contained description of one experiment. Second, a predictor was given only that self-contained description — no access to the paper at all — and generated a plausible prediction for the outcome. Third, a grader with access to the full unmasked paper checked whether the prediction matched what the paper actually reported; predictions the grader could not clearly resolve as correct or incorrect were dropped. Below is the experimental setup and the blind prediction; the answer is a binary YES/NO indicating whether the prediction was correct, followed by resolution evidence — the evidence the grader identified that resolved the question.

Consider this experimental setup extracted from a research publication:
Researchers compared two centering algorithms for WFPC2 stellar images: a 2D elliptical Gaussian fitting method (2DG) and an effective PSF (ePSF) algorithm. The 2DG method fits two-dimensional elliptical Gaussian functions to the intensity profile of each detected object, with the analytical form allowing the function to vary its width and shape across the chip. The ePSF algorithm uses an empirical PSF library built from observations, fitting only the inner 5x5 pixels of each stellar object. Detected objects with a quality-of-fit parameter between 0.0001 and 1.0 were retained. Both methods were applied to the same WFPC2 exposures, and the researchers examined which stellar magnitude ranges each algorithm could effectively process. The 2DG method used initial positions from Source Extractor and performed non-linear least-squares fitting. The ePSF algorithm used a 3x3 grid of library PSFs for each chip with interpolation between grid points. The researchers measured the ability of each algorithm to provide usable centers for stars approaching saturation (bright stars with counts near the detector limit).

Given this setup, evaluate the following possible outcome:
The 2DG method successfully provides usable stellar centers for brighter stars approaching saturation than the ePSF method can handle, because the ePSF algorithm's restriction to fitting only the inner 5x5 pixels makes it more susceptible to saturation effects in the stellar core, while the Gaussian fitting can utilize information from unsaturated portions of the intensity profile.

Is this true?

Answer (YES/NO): YES